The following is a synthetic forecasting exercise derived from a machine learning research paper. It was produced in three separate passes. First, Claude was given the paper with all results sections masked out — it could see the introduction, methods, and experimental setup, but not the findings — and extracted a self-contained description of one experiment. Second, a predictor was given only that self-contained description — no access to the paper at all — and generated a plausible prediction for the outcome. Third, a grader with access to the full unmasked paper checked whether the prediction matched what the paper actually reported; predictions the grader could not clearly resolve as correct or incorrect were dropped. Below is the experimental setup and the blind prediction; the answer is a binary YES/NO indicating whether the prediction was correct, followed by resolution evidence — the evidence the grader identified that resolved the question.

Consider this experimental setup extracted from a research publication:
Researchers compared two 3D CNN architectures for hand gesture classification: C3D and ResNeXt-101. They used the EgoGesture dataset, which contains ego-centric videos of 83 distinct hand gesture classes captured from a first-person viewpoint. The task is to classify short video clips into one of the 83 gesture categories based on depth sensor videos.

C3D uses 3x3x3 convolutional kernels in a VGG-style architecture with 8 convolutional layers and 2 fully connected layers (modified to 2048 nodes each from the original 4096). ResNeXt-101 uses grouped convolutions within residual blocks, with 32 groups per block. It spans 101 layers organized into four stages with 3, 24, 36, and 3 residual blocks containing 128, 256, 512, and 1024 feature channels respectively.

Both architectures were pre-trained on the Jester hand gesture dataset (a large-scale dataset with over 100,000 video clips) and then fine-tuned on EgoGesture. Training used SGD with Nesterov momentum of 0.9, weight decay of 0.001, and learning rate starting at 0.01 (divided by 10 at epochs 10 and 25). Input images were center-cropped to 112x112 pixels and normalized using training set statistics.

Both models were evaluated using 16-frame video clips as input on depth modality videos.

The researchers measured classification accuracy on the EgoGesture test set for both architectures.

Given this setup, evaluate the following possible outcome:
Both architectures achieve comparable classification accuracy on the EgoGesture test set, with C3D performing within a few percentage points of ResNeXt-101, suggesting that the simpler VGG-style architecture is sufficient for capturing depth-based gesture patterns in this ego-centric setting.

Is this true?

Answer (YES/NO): NO